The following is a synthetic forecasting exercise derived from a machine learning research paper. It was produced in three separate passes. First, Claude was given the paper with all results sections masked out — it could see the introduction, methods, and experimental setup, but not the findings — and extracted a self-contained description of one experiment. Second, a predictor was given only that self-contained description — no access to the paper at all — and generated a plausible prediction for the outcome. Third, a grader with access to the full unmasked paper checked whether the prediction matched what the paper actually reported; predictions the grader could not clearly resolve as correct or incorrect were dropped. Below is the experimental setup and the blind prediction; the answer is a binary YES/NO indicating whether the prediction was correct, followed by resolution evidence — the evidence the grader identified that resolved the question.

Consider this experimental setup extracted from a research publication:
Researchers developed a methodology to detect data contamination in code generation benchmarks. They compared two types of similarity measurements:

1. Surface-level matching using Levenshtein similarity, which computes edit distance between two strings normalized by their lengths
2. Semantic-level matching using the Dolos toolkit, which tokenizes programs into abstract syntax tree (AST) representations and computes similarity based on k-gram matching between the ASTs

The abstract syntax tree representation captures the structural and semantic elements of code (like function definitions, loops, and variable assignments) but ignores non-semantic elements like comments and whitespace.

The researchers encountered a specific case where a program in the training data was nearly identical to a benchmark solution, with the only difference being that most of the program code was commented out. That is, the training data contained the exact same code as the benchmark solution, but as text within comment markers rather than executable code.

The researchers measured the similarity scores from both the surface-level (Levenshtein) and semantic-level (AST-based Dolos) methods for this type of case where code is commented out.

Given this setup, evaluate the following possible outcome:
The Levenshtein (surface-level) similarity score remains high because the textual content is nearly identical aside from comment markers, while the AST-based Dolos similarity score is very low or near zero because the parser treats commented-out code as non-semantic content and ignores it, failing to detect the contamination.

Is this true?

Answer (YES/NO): YES